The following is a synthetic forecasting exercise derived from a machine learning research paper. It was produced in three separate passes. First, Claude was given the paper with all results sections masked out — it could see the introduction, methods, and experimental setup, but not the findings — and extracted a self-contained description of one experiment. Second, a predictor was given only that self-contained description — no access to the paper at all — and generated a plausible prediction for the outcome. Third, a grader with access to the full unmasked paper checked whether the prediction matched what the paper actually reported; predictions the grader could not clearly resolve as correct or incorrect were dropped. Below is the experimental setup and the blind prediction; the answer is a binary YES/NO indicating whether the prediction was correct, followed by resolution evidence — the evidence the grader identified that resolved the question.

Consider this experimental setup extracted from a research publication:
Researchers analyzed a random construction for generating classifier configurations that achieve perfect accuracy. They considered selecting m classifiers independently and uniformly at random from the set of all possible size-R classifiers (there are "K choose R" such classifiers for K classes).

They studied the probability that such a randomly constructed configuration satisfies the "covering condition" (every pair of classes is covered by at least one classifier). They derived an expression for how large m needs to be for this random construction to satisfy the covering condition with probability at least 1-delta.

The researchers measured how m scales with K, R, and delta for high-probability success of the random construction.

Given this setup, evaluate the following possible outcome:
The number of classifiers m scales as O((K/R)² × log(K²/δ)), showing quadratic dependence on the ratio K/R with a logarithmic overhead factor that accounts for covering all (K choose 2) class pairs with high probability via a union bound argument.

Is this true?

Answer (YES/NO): YES